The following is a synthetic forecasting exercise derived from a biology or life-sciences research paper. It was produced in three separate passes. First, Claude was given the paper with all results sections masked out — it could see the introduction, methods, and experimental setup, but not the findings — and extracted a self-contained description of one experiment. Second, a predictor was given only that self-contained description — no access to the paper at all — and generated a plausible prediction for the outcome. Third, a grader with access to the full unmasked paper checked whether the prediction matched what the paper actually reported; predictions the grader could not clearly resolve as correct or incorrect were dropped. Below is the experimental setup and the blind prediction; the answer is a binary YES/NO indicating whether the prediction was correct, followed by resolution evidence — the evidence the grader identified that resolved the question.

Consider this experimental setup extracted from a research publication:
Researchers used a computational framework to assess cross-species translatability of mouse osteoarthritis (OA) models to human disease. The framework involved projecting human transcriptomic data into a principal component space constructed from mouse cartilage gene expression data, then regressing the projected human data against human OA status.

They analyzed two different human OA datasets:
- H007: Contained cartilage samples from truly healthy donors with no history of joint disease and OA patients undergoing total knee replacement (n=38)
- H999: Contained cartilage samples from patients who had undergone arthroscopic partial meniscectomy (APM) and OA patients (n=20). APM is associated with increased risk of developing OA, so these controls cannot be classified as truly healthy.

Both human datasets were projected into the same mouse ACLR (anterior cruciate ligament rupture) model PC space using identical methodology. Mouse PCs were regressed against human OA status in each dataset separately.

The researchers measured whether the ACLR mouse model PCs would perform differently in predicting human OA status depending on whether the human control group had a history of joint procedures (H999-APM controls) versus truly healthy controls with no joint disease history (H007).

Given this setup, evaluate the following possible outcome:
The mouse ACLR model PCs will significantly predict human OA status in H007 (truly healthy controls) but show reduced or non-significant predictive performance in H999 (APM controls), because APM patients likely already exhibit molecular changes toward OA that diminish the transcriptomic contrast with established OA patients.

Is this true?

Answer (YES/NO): YES